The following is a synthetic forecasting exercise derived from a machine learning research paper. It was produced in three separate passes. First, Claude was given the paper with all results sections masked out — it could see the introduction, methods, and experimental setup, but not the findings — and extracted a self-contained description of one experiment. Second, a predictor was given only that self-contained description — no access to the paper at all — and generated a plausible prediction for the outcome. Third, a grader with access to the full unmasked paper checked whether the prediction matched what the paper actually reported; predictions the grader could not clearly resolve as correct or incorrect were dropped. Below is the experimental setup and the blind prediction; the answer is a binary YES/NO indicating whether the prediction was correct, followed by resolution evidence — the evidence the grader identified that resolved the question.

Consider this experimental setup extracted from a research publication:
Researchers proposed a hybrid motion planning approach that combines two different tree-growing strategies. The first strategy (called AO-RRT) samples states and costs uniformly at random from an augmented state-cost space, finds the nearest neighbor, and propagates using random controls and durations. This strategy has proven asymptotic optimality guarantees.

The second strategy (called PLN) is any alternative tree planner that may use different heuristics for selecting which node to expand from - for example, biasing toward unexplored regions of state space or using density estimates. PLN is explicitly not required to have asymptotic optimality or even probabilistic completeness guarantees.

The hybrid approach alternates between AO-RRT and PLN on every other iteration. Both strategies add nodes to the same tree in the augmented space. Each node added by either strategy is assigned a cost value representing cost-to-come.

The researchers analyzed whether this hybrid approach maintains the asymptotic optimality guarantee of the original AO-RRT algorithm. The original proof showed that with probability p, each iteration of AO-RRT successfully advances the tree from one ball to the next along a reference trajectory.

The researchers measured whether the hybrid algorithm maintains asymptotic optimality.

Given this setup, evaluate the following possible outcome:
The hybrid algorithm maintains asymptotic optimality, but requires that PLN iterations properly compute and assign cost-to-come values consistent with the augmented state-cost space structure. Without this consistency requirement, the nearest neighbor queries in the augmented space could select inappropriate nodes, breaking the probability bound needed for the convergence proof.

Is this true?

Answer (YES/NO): NO